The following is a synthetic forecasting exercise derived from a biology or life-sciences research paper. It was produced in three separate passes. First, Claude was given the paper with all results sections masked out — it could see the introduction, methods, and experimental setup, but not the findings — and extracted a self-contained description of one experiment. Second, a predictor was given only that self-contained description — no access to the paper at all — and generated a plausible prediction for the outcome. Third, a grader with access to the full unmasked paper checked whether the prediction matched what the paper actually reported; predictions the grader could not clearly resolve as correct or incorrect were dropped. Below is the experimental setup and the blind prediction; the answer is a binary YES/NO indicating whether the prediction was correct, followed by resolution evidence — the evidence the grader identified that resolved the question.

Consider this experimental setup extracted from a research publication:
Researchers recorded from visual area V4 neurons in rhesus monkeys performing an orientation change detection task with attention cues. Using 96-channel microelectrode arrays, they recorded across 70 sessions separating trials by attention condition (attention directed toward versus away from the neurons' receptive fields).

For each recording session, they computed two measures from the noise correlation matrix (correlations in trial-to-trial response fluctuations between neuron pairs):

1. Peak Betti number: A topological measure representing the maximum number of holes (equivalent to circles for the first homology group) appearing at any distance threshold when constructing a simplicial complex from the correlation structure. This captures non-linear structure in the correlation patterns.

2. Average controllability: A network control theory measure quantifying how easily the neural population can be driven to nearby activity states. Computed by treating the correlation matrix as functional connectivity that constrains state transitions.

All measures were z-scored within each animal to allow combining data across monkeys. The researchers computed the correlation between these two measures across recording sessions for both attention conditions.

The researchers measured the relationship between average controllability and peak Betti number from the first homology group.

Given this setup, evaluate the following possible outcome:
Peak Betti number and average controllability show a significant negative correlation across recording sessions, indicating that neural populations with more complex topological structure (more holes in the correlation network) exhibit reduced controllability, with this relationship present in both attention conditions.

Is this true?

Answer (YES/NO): NO